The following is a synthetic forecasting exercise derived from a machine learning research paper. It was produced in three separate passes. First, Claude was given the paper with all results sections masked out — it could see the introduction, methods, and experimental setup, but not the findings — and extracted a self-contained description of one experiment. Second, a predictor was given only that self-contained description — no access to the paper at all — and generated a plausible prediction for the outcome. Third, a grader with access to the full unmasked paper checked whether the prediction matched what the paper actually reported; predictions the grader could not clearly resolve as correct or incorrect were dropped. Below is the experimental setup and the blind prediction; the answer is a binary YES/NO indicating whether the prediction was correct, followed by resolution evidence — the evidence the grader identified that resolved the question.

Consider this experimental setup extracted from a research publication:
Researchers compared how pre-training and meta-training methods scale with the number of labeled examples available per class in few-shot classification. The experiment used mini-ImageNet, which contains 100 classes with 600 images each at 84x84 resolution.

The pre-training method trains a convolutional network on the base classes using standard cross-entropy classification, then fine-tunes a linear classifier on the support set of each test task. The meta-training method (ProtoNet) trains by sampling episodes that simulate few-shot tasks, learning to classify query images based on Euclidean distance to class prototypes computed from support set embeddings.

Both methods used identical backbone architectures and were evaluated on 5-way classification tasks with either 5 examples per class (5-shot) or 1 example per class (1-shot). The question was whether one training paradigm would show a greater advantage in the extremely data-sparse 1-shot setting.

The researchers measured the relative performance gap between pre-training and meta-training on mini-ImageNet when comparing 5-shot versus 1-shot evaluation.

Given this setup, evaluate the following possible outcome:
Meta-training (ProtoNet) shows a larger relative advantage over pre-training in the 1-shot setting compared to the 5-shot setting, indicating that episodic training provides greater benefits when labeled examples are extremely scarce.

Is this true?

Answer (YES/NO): YES